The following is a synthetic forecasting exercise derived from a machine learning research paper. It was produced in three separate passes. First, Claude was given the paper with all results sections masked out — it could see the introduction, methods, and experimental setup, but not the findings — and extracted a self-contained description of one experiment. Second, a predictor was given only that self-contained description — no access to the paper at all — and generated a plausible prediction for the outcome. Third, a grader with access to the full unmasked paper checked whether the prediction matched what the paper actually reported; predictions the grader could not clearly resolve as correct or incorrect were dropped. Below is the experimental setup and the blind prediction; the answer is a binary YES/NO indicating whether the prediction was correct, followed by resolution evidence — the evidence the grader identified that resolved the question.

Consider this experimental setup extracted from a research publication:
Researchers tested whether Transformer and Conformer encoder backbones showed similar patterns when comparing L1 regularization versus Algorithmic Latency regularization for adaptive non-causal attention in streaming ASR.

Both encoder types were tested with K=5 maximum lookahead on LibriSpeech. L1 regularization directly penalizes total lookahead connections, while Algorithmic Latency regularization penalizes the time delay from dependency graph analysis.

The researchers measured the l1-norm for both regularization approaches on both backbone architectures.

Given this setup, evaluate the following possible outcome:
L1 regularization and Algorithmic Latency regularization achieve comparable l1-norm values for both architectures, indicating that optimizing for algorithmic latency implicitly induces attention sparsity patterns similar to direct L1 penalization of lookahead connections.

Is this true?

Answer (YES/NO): NO